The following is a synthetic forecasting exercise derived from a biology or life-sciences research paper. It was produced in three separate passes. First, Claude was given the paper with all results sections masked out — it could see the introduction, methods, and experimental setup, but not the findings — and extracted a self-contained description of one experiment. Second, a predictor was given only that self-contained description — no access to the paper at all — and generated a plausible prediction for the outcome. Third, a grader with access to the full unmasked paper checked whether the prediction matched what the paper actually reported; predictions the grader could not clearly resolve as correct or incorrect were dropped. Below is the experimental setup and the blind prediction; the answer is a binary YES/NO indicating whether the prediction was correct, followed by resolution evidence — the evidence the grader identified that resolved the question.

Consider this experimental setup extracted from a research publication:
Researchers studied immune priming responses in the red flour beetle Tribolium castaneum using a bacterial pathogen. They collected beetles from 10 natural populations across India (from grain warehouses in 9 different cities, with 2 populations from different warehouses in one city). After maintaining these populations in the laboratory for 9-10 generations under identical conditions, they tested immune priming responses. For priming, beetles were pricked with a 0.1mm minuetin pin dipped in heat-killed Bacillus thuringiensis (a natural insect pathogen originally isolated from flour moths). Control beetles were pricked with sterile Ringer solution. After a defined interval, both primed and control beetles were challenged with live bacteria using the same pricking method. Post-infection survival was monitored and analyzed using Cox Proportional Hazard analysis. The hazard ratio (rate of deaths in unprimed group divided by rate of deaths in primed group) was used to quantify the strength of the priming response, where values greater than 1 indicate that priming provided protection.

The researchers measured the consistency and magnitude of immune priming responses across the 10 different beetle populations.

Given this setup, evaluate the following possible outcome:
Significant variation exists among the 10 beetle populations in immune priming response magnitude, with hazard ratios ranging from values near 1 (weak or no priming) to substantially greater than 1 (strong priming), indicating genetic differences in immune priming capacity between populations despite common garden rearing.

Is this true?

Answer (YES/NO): YES